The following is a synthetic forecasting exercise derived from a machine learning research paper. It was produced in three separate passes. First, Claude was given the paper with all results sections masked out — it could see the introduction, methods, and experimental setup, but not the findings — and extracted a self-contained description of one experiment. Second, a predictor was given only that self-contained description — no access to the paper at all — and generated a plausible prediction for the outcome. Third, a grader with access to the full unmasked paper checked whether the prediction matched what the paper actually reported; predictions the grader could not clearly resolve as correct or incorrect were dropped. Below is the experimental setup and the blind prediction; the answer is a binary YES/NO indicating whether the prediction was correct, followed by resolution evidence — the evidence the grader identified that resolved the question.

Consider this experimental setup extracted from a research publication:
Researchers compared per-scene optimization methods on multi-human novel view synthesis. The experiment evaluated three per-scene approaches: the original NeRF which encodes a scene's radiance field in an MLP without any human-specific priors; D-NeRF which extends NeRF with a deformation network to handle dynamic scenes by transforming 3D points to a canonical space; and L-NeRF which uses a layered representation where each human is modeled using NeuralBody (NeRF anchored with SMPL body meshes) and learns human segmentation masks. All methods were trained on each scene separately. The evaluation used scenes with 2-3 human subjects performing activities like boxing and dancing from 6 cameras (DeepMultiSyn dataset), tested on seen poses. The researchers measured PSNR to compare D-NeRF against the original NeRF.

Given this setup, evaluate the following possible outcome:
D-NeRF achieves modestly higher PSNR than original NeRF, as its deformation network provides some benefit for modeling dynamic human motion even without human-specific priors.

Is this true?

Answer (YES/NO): YES